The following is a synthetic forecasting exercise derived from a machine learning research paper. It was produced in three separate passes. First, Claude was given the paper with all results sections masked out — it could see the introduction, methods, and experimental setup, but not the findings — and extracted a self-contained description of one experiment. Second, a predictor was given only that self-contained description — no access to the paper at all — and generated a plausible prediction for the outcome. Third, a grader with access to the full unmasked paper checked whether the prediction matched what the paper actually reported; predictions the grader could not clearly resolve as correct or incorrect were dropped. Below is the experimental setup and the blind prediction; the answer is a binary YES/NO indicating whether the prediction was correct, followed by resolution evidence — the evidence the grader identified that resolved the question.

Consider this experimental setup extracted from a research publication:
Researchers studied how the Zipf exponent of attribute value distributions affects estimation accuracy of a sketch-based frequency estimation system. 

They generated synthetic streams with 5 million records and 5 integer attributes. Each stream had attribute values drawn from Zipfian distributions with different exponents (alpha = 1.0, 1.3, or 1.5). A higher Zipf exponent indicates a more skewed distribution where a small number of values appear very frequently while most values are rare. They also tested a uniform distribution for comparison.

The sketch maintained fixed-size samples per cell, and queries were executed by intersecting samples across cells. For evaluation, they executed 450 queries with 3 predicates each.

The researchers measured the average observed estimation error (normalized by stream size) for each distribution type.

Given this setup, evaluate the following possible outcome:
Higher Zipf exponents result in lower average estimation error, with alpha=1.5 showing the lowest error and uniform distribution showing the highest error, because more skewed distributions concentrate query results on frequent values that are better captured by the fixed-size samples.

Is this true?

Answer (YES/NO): NO